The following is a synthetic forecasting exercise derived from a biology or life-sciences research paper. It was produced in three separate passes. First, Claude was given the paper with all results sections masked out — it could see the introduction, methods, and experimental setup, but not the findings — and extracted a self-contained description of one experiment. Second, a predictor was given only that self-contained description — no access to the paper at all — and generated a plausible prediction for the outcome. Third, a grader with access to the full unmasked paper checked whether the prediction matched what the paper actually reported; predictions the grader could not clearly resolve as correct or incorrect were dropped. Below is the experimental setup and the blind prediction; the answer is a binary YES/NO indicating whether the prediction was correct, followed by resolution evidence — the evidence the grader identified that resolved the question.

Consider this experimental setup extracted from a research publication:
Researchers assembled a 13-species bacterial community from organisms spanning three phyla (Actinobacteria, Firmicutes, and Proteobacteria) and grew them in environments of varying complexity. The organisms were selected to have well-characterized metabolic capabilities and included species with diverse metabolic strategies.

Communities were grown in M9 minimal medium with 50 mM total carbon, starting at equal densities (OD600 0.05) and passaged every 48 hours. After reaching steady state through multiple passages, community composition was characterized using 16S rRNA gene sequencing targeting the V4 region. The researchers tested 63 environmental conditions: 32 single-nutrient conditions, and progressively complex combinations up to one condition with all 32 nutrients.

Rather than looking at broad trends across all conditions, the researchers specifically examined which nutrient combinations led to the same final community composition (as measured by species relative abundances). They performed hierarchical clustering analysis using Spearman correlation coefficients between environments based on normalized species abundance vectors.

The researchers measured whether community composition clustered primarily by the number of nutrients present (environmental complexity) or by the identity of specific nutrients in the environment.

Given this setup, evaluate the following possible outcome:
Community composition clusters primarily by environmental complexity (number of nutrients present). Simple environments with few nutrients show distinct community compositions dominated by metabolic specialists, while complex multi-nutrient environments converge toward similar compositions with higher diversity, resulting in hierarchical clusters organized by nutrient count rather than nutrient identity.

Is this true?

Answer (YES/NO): NO